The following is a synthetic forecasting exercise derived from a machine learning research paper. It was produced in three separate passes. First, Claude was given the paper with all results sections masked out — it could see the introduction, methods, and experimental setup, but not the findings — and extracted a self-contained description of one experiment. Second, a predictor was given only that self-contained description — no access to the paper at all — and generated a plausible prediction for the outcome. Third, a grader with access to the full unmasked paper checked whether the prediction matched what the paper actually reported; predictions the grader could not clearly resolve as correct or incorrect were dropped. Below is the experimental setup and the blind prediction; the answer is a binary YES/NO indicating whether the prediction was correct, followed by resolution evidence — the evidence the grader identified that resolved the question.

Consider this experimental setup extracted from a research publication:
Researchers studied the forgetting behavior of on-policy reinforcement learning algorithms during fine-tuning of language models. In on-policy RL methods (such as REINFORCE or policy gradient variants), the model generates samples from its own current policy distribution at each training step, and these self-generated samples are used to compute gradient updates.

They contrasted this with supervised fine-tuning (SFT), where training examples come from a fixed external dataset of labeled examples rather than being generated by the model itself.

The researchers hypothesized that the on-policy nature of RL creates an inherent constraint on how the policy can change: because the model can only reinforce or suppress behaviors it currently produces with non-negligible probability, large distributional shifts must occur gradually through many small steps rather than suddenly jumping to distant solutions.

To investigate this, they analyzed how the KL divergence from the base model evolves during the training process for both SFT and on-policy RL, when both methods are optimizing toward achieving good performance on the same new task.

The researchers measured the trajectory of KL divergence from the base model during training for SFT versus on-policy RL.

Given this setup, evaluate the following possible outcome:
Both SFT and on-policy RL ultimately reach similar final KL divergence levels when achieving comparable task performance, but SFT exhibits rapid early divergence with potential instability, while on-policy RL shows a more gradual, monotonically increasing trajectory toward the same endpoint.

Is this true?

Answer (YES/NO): NO